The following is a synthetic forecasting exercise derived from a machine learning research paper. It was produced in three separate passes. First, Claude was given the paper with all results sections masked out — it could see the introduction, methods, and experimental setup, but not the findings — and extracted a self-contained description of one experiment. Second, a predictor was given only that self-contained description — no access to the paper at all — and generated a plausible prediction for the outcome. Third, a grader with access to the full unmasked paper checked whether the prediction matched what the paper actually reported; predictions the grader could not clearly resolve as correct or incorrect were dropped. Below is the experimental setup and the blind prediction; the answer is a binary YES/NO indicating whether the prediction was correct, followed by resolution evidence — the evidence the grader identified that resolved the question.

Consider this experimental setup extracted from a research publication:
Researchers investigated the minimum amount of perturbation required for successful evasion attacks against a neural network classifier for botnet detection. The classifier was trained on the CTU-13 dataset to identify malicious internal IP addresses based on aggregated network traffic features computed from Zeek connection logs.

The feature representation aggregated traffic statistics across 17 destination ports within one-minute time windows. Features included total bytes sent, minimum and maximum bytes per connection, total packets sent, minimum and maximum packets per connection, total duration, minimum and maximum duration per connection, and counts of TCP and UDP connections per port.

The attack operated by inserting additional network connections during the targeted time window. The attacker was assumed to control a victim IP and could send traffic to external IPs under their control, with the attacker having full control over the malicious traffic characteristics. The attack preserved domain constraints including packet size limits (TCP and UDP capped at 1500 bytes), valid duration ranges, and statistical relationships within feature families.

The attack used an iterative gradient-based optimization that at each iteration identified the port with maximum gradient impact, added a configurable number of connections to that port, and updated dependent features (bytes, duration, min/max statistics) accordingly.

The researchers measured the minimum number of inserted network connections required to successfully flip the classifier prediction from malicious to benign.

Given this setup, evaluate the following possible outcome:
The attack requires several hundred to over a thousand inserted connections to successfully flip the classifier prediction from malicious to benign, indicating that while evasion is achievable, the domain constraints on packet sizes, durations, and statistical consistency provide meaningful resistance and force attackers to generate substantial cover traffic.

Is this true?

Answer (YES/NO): NO